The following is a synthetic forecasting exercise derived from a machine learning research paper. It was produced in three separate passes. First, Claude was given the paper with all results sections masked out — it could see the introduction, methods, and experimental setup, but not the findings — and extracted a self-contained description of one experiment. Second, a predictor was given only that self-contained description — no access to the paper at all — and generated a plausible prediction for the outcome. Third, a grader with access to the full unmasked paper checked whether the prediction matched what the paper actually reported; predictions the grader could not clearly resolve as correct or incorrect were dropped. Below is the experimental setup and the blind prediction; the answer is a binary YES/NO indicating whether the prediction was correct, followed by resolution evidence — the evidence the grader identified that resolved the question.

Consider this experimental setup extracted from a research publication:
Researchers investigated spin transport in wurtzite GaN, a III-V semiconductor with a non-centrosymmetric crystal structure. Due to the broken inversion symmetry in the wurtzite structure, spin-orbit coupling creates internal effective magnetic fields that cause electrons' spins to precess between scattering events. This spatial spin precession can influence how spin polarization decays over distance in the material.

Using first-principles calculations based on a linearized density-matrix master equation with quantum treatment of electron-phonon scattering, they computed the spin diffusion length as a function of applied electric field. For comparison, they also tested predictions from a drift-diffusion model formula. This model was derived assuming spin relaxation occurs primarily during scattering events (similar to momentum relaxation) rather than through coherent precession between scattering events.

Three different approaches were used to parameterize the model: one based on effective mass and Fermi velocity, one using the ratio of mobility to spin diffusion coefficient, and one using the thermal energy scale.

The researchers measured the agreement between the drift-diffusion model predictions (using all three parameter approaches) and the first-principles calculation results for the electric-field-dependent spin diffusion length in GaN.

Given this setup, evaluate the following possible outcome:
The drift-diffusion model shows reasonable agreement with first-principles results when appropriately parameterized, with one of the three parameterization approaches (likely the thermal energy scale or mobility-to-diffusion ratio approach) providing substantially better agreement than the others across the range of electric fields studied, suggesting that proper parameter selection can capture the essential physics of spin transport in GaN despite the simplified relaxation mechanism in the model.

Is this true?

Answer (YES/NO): NO